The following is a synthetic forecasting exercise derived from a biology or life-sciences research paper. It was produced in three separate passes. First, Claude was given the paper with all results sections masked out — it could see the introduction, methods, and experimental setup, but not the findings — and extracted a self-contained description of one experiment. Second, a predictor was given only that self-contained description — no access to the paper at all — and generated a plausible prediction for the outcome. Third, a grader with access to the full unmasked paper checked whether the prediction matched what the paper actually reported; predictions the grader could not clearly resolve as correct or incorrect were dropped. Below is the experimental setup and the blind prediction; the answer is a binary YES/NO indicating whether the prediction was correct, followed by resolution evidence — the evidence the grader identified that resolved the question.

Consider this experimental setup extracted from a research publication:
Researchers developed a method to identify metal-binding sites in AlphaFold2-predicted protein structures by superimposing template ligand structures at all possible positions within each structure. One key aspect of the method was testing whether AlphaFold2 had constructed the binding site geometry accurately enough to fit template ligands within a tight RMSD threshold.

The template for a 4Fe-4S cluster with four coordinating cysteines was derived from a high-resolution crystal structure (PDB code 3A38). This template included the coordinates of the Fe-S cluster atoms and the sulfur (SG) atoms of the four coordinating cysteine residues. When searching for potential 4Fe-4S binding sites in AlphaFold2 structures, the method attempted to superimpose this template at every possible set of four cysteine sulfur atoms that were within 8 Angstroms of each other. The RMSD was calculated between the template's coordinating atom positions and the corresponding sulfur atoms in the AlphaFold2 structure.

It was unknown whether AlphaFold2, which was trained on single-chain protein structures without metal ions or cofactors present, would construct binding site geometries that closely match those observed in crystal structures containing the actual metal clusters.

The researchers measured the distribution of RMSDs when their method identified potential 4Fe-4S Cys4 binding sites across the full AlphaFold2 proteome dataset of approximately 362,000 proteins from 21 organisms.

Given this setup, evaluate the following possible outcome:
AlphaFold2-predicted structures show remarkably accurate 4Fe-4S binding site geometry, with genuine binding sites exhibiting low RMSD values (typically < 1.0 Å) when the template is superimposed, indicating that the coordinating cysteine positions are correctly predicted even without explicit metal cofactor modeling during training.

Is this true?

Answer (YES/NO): YES